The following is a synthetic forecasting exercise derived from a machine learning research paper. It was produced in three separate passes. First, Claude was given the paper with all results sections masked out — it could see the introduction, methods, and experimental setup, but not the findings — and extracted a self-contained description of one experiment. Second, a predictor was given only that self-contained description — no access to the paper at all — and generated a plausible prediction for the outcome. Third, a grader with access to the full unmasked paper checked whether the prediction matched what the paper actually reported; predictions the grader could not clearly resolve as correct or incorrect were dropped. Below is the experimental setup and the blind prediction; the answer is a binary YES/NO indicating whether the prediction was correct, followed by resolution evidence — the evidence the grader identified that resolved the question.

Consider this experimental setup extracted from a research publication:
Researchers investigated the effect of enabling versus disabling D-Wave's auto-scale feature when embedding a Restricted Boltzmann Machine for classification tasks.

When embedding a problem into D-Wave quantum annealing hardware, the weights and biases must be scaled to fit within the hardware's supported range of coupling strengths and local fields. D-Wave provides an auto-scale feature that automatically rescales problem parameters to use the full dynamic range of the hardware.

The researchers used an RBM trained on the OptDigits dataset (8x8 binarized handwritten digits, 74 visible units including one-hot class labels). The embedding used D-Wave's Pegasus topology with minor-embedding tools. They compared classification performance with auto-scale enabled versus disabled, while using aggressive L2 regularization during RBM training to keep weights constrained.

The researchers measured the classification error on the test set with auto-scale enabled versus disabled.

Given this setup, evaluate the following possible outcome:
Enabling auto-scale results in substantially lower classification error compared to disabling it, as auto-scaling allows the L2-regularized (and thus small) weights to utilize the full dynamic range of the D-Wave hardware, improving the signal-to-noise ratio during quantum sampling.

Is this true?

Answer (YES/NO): NO